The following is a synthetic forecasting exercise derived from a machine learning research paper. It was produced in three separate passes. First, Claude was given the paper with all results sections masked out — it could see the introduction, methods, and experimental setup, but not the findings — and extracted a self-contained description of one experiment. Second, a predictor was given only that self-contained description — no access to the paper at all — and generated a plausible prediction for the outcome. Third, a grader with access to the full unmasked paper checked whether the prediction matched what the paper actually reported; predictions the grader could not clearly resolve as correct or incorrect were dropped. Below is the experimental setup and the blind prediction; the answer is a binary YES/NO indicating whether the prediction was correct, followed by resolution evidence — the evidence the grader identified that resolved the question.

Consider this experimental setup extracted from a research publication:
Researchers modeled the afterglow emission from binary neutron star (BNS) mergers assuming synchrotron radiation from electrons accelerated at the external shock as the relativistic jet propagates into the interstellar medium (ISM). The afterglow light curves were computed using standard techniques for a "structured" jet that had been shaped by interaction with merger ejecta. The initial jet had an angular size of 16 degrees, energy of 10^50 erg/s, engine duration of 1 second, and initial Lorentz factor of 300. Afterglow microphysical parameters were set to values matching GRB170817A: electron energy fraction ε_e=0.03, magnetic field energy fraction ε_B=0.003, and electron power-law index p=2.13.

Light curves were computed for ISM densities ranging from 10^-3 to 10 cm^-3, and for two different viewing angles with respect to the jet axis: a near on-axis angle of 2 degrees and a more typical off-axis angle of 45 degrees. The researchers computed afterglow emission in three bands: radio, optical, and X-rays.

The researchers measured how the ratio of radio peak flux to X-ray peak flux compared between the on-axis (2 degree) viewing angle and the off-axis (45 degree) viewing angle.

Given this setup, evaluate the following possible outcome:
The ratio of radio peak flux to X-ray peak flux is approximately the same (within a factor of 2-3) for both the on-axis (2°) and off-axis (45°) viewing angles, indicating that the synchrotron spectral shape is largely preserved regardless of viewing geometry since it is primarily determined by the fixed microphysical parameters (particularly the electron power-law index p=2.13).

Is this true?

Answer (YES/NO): NO